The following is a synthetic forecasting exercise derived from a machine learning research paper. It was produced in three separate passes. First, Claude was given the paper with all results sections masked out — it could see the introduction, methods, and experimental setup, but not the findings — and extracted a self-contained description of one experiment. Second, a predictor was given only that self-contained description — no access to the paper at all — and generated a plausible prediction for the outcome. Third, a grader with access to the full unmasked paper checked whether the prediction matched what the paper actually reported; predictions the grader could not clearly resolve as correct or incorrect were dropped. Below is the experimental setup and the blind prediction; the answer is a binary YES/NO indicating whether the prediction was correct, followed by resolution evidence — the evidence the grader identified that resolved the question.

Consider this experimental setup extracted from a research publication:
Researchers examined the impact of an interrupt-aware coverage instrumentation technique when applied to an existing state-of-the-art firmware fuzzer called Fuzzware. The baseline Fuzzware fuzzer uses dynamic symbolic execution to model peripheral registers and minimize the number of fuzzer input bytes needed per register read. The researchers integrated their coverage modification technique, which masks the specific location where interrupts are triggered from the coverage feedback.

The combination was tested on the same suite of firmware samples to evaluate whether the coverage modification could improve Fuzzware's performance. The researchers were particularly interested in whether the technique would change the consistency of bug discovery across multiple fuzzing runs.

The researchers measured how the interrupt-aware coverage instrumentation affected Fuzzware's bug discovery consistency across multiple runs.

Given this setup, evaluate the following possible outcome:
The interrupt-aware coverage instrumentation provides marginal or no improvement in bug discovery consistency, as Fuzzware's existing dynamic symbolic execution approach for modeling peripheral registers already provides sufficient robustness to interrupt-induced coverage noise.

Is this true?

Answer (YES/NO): NO